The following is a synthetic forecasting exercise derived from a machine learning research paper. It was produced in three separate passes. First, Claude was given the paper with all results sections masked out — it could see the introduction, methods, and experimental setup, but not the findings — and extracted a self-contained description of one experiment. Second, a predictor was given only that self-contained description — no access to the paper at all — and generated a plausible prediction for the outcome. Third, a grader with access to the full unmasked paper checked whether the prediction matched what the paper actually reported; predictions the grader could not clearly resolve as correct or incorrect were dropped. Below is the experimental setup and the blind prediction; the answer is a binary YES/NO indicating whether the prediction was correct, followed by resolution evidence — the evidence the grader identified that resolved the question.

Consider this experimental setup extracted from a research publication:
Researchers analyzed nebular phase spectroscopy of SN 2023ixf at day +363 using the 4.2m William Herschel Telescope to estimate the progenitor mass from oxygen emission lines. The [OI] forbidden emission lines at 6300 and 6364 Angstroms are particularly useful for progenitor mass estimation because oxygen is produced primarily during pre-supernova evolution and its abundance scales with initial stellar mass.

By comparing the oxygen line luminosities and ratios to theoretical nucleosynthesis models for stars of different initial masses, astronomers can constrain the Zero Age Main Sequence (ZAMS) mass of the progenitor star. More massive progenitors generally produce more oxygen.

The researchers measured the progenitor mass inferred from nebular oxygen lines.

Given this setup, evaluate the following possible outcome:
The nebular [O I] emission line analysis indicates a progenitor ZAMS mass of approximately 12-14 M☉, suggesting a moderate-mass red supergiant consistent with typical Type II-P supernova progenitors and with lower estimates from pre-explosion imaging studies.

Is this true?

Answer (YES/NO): NO